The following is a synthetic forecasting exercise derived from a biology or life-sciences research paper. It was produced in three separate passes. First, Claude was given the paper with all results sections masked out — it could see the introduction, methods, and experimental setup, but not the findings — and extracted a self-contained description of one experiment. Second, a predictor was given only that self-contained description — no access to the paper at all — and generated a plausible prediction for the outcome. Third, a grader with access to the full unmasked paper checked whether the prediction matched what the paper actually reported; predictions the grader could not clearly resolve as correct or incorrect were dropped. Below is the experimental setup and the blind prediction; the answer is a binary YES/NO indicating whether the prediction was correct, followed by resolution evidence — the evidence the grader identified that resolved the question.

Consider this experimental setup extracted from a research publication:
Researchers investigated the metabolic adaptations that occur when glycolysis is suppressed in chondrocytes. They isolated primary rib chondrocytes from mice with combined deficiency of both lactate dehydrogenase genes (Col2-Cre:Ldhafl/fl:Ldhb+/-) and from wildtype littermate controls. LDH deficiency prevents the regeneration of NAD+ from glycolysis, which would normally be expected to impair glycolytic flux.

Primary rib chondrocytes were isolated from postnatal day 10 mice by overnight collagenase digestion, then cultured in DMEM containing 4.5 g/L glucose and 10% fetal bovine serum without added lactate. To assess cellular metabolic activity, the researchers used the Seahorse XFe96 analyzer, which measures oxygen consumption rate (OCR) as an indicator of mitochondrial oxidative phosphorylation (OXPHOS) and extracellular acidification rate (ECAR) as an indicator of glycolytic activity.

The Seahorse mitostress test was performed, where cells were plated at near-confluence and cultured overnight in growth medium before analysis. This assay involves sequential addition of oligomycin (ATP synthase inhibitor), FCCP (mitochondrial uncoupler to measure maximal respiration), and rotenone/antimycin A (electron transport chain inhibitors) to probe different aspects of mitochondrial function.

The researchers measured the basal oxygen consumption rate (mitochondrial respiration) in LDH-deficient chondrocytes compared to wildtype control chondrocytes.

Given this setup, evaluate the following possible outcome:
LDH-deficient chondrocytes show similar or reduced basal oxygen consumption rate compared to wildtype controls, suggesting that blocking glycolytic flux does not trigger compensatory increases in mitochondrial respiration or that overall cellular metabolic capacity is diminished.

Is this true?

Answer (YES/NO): NO